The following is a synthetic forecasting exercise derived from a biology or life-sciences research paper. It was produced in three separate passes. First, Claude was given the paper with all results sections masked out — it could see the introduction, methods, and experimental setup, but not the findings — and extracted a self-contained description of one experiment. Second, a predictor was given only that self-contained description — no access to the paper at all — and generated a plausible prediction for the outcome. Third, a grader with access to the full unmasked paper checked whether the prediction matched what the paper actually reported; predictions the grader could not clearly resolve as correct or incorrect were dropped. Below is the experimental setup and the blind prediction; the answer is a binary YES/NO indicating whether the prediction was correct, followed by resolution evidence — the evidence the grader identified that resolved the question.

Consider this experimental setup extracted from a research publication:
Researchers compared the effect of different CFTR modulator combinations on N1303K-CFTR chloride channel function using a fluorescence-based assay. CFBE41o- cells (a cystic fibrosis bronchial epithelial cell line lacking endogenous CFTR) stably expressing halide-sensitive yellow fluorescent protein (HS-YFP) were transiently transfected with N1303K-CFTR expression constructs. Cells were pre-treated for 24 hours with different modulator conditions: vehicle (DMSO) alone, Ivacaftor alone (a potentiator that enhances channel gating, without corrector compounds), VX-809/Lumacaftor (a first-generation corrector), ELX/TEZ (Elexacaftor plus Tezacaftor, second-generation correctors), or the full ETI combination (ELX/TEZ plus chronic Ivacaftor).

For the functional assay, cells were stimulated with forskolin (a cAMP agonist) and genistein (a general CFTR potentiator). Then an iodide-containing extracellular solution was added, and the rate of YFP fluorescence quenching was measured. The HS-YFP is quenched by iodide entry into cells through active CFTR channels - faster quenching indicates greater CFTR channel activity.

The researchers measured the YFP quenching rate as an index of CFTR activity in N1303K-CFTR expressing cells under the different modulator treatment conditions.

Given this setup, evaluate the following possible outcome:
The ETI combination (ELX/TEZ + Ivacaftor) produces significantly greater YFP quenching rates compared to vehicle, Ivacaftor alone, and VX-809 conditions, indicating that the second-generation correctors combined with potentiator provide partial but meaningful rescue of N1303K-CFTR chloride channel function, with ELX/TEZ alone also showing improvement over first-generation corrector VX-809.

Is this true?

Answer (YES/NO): NO